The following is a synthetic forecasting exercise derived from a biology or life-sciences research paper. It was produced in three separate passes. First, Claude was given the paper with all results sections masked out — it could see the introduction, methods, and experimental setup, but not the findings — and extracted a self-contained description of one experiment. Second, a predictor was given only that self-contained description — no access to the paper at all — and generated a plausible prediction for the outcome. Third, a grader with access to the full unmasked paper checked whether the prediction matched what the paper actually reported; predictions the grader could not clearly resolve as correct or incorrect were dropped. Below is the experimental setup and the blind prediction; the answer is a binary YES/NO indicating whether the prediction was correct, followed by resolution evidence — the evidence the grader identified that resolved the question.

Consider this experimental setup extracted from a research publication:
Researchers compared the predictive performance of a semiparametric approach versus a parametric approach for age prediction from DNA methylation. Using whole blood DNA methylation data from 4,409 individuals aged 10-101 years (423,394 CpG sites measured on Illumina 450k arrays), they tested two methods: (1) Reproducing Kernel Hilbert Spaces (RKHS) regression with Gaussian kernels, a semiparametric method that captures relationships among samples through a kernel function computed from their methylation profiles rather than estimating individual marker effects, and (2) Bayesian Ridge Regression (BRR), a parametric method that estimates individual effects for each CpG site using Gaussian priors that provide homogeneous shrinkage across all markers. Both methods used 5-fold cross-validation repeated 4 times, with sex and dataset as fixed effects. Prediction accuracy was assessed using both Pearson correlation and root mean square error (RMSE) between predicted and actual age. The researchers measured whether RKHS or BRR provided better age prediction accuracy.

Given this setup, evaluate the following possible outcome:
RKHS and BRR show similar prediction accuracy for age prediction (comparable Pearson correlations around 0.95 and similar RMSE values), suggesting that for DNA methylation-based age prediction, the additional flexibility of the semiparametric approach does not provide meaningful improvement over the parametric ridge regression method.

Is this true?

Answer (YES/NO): YES